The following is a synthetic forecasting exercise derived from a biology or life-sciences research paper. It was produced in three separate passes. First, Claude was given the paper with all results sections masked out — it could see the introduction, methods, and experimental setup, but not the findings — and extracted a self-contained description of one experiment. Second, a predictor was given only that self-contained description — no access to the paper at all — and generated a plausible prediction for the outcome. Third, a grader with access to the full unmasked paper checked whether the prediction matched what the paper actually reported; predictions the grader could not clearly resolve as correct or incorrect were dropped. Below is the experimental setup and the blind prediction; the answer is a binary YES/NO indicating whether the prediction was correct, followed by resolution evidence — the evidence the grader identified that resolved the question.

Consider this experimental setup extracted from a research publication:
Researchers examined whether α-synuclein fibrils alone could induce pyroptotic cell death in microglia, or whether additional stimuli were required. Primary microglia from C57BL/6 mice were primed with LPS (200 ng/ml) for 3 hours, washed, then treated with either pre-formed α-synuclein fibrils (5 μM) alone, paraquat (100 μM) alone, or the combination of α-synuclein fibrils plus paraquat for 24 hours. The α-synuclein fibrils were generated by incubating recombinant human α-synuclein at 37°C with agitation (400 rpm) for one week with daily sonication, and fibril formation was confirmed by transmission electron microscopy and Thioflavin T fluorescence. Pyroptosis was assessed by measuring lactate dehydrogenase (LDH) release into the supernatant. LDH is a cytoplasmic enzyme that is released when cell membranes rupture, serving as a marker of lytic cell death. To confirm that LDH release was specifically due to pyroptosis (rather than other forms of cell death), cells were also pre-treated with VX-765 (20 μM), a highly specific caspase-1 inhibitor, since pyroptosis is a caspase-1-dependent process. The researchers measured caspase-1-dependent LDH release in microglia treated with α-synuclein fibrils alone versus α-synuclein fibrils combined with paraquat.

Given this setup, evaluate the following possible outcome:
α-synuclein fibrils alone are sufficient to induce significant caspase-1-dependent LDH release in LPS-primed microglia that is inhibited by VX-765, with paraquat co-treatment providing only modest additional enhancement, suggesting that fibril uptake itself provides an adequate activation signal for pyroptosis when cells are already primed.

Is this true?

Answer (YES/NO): NO